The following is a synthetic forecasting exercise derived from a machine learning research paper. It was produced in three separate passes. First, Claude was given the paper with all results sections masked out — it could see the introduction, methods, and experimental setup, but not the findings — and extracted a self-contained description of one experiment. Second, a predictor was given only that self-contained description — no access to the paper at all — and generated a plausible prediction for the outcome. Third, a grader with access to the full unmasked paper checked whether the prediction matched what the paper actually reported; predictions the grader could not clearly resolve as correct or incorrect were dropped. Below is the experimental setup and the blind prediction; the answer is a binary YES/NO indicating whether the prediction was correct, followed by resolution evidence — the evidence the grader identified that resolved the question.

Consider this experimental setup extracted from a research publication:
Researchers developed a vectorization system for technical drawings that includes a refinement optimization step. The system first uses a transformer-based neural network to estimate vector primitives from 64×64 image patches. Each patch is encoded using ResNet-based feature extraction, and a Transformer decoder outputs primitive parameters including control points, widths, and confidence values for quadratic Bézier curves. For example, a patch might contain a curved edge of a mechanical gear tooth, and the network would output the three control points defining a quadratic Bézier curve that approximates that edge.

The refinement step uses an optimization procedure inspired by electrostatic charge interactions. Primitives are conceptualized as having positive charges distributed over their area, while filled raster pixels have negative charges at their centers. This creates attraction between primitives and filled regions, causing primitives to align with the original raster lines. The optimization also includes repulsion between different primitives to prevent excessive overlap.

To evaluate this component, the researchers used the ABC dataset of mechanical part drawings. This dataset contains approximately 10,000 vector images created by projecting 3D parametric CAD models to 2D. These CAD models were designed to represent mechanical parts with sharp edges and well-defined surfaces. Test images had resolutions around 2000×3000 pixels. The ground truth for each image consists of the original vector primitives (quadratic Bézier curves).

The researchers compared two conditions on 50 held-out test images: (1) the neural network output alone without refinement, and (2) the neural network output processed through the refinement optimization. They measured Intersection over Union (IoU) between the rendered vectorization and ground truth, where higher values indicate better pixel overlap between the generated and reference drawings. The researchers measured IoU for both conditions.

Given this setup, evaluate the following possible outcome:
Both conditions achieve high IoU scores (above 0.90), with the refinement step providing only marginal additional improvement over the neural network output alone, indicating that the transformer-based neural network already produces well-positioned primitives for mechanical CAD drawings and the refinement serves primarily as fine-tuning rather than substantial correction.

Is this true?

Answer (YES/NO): NO